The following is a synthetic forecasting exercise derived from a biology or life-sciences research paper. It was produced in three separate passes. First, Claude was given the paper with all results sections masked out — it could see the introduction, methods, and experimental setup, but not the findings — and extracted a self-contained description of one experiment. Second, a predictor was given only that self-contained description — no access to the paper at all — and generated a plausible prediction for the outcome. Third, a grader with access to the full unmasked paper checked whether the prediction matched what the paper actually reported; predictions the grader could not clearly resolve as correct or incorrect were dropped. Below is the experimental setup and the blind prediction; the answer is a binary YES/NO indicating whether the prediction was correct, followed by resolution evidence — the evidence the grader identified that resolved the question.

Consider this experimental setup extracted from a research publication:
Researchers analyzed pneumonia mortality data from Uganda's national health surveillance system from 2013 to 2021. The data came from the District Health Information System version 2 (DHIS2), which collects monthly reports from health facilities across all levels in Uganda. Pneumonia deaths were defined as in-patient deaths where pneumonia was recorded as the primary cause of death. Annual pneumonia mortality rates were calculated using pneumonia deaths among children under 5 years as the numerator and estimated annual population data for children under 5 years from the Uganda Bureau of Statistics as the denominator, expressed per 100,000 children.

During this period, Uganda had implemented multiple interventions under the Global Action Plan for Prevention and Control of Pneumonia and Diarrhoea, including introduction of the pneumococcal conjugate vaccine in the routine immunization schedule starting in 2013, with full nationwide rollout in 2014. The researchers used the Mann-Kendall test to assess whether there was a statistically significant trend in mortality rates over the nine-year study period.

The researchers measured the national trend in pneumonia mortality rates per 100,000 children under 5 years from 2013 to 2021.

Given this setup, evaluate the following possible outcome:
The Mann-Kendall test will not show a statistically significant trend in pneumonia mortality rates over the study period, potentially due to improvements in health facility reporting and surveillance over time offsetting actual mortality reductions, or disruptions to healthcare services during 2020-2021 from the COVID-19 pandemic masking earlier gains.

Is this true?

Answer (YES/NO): NO